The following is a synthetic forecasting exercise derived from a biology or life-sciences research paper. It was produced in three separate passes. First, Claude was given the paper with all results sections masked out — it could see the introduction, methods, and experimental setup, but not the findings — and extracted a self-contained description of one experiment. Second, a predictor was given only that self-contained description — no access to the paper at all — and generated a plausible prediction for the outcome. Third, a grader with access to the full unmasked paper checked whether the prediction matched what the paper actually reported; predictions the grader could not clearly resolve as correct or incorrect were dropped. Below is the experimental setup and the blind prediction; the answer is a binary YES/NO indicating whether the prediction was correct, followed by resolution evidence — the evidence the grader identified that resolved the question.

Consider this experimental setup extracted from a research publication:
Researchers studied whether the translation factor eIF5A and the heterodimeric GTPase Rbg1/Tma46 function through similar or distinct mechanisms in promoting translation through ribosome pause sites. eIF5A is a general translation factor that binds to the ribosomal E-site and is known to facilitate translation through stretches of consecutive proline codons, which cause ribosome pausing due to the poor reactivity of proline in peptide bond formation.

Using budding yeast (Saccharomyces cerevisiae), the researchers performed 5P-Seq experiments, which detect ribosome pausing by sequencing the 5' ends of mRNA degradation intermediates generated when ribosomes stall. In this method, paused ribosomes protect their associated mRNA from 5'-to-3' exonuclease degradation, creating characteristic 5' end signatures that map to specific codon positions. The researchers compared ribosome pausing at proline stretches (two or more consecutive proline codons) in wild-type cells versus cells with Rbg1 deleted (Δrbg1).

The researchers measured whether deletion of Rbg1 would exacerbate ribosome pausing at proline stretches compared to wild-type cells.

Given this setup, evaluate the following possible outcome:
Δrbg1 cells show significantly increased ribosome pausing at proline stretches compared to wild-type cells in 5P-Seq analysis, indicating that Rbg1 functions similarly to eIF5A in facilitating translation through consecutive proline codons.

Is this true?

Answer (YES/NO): NO